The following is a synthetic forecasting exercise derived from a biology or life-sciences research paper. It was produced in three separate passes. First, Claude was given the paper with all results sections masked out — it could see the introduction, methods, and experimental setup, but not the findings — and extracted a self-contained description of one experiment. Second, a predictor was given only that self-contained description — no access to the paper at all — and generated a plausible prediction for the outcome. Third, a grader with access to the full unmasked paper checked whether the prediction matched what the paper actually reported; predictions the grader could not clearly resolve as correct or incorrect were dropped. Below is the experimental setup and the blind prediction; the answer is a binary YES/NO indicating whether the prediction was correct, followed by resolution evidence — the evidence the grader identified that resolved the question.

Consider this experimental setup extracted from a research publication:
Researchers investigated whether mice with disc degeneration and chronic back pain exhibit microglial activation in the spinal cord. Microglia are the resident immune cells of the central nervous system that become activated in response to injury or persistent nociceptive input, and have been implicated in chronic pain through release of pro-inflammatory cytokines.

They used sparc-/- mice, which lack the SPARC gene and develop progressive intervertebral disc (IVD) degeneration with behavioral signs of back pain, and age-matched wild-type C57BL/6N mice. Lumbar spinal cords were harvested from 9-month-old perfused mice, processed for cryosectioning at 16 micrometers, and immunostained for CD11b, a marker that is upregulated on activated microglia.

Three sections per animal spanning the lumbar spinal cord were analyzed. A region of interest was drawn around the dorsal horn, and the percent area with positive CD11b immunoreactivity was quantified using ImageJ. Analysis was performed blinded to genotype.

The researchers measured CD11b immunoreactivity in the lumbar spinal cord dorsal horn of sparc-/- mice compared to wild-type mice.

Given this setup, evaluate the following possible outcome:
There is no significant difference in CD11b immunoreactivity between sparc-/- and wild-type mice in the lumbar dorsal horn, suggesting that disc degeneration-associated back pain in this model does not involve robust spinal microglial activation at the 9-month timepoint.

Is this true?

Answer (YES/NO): NO